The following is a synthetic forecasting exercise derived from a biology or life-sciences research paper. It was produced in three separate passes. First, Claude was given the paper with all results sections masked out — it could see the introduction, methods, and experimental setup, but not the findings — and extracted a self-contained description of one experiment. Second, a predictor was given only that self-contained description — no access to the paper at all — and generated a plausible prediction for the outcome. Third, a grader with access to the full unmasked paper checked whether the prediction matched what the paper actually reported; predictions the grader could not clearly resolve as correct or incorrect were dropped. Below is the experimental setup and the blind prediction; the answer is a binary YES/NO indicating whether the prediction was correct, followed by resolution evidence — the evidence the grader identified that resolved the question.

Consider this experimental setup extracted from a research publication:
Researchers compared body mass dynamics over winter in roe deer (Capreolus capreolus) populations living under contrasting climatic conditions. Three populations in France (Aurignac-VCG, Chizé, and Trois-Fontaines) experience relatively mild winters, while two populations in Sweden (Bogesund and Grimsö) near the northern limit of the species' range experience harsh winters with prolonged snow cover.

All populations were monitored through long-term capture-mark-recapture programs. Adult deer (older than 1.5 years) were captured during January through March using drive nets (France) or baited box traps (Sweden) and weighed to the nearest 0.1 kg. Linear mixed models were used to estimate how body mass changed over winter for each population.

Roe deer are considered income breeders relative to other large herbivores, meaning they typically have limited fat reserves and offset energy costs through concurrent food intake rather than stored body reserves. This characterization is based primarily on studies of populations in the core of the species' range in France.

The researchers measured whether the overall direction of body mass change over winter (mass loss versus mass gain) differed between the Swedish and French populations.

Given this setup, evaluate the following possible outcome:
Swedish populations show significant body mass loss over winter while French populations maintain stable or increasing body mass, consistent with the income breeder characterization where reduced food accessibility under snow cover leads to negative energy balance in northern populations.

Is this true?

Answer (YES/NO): YES